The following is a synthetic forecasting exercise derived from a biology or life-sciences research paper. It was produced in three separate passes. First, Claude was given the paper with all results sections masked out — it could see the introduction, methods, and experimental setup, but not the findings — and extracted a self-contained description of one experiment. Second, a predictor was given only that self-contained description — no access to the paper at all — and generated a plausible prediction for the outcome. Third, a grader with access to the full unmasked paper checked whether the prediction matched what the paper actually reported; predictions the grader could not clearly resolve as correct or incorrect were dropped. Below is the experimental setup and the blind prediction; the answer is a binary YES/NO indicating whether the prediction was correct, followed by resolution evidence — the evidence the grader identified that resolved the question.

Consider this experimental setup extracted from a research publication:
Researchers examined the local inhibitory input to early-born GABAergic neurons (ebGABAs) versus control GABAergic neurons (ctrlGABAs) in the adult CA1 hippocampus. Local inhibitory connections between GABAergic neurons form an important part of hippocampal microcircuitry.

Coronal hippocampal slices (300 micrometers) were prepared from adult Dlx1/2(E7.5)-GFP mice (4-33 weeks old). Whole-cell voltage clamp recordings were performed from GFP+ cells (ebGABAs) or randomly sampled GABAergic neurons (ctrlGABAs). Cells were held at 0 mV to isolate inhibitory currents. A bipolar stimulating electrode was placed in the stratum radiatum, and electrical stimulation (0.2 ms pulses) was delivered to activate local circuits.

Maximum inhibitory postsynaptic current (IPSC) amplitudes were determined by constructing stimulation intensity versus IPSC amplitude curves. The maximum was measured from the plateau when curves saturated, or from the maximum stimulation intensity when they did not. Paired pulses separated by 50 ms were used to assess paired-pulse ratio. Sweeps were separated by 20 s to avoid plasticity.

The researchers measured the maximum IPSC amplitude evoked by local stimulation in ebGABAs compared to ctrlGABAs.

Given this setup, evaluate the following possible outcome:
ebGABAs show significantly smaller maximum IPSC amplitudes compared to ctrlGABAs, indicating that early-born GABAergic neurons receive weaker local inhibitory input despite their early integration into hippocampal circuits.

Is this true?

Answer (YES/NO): YES